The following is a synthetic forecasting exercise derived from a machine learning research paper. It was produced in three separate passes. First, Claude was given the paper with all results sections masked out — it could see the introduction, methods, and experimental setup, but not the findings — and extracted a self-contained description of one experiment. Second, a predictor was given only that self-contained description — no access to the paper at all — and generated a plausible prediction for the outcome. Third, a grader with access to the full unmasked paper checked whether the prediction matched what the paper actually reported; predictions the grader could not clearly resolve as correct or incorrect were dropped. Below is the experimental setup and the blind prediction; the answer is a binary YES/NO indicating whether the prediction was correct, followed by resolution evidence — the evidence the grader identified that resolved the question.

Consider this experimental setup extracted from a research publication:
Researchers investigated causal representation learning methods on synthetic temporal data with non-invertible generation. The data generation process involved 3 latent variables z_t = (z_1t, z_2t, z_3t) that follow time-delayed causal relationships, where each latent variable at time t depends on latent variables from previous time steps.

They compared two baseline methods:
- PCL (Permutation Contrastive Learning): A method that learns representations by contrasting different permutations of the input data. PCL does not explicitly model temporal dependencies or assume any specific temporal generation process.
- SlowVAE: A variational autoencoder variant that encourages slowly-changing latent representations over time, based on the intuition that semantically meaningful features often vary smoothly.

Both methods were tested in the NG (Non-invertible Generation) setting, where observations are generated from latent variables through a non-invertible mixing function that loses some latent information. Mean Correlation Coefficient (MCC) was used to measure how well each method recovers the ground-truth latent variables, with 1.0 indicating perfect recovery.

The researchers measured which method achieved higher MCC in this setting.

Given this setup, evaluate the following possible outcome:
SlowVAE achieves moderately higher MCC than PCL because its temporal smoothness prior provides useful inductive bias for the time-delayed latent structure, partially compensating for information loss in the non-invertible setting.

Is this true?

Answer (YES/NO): NO